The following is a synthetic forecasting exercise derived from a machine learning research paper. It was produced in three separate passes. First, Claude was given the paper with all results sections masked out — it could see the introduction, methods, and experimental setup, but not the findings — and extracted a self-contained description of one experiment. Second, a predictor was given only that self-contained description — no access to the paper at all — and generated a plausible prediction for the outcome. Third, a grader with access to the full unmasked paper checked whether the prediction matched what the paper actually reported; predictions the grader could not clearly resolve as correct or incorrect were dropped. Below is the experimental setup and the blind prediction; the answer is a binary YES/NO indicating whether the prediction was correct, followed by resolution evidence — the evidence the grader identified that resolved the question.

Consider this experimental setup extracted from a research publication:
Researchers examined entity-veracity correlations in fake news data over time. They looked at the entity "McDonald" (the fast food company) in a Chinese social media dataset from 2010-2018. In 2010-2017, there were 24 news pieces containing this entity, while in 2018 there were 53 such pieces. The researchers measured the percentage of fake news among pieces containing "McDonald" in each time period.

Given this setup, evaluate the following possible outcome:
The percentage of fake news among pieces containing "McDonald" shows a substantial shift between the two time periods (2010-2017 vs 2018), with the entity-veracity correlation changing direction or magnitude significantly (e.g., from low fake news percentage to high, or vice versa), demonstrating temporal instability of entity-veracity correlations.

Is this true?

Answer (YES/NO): YES